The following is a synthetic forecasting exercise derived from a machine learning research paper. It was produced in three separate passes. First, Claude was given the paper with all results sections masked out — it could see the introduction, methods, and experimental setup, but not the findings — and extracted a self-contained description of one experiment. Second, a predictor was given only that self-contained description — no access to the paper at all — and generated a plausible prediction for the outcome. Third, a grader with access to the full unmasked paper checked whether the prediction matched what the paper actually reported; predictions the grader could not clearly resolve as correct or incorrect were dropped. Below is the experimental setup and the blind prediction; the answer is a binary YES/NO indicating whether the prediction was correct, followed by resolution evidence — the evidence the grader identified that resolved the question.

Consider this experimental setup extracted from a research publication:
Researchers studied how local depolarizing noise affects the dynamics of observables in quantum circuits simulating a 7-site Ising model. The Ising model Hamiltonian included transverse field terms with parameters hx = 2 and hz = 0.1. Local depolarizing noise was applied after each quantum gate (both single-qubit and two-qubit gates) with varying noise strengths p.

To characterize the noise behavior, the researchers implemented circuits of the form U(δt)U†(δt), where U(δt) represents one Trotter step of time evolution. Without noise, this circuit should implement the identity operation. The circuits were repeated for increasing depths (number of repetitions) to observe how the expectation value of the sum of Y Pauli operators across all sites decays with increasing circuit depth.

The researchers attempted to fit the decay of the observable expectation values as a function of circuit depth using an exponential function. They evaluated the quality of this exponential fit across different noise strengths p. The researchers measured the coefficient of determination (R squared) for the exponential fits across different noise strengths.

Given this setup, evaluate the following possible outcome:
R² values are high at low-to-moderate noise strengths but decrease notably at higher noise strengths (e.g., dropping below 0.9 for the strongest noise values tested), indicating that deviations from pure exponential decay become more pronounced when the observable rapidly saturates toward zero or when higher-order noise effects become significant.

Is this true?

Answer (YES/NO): NO